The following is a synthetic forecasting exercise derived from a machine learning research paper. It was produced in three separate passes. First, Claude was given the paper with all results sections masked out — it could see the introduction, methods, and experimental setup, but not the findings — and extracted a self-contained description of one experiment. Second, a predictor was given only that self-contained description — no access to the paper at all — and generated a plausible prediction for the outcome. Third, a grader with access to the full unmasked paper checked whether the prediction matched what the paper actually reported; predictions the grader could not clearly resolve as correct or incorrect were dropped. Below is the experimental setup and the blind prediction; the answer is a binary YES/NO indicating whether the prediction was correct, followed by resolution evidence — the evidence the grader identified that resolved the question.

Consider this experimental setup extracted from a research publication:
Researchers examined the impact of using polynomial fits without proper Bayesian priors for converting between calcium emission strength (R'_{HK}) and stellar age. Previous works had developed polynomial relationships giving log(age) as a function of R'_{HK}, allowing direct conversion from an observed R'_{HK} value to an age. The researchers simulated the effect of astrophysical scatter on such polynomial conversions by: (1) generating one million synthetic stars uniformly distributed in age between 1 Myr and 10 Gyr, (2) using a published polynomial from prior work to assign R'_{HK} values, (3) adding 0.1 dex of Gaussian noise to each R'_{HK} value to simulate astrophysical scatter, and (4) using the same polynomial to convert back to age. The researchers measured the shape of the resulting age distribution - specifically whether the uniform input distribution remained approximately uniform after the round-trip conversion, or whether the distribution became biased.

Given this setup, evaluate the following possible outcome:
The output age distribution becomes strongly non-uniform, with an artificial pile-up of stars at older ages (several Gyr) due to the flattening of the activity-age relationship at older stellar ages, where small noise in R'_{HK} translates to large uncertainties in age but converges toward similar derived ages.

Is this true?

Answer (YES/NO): NO